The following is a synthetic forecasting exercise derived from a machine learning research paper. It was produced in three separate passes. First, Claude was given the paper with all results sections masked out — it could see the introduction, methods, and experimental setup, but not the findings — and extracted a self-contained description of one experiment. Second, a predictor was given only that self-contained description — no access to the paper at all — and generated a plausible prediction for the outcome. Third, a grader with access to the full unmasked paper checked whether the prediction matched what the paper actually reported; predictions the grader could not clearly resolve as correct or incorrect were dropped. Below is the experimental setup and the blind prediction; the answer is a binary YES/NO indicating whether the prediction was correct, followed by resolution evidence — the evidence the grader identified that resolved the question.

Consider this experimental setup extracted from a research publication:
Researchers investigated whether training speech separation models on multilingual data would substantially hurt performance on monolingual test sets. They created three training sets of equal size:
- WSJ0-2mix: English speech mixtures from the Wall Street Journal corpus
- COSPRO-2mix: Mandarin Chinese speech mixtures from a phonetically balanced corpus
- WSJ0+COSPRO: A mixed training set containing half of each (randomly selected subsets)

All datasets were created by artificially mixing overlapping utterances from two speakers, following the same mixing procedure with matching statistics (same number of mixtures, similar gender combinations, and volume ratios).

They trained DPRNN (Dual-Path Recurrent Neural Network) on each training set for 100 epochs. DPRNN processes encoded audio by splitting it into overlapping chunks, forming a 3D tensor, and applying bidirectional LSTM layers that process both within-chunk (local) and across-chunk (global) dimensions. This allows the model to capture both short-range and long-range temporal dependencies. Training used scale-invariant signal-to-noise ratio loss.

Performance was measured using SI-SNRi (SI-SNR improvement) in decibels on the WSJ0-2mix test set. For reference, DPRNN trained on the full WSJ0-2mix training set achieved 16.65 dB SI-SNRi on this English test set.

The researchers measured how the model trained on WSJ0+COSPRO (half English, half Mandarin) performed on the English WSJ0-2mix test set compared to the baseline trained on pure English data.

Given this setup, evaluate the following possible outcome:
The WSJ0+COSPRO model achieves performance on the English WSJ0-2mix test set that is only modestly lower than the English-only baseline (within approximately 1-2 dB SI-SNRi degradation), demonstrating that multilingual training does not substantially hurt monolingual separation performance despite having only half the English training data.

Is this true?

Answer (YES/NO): YES